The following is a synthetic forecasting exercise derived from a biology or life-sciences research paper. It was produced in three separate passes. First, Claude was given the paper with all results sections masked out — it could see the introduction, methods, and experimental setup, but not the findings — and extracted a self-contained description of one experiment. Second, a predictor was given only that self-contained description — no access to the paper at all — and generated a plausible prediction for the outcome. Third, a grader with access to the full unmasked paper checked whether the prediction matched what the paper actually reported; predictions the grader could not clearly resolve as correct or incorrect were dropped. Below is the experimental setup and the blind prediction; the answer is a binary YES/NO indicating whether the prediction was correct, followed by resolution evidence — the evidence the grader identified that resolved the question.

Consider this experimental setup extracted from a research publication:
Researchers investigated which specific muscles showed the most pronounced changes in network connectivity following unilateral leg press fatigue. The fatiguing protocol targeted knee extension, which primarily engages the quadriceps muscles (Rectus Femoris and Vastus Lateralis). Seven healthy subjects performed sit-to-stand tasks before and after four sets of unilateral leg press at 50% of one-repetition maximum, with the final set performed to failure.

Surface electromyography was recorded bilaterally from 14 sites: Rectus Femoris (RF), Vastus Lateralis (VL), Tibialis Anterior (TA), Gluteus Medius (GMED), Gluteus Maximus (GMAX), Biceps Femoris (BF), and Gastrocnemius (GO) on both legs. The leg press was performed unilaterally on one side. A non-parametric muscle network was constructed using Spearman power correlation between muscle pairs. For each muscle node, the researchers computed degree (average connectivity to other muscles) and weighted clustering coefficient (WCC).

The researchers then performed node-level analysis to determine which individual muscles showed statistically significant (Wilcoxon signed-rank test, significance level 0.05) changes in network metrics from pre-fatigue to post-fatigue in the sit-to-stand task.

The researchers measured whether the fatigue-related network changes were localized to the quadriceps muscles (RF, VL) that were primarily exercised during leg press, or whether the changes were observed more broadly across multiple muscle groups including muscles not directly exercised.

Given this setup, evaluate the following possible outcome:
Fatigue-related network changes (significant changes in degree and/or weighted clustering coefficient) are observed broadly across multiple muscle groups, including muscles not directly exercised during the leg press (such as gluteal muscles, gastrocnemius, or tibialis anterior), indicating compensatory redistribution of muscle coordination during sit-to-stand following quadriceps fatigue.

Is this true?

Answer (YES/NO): YES